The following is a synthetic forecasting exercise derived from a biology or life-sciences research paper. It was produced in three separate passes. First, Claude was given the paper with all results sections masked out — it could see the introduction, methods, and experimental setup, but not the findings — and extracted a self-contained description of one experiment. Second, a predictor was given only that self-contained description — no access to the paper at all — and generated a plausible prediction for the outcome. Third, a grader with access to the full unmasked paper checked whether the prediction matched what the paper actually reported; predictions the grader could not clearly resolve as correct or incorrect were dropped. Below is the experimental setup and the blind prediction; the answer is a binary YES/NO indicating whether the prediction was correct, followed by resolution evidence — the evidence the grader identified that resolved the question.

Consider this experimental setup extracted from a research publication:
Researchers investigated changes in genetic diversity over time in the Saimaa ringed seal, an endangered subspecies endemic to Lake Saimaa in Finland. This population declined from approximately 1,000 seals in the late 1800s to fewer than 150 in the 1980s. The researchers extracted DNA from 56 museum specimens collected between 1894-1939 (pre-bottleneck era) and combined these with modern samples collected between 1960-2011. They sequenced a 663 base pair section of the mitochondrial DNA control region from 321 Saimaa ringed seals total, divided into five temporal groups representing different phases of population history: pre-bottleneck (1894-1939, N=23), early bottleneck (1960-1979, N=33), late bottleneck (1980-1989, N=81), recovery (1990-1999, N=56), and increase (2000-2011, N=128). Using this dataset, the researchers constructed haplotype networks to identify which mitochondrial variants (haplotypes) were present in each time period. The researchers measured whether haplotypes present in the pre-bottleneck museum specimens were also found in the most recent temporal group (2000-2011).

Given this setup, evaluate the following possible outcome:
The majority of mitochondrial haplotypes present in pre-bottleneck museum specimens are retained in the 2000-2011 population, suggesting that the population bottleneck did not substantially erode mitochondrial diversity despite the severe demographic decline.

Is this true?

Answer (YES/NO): NO